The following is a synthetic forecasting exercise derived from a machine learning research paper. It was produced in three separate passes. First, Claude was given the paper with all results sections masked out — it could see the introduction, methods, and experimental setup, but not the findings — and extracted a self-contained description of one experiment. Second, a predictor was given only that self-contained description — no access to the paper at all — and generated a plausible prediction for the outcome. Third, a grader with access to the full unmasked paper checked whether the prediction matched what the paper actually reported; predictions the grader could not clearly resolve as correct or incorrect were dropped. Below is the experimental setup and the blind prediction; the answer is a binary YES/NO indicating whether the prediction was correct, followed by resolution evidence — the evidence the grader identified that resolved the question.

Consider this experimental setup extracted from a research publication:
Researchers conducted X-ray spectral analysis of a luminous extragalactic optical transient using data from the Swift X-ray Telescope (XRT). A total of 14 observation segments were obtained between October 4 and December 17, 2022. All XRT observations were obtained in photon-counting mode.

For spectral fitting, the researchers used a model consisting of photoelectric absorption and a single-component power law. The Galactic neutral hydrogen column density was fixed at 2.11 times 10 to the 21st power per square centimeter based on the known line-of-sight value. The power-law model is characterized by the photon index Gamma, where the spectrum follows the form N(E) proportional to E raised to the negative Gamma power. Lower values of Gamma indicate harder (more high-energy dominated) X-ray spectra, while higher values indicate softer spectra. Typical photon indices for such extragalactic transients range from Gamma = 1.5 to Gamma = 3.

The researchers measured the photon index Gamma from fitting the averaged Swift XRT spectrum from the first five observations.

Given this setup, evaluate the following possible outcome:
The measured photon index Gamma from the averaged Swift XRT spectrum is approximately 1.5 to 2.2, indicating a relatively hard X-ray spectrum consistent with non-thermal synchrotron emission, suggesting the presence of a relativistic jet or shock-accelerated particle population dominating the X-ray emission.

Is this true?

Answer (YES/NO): YES